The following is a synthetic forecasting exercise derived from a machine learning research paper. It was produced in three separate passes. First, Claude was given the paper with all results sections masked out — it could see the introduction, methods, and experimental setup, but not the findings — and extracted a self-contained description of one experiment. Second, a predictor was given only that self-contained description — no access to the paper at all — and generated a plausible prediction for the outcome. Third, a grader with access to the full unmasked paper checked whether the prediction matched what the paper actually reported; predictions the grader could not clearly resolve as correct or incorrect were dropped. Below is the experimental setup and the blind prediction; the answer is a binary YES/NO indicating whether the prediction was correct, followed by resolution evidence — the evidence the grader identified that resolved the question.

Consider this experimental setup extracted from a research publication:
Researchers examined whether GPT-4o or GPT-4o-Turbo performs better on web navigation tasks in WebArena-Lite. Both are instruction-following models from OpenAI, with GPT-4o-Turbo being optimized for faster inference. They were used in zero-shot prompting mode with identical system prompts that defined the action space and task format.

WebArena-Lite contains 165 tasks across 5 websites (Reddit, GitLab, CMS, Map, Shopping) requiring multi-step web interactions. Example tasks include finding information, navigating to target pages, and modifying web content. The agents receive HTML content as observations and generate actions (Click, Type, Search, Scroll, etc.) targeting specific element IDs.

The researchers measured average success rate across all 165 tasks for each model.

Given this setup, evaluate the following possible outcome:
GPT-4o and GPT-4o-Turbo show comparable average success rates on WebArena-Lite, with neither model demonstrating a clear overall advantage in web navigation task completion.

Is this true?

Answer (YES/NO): NO